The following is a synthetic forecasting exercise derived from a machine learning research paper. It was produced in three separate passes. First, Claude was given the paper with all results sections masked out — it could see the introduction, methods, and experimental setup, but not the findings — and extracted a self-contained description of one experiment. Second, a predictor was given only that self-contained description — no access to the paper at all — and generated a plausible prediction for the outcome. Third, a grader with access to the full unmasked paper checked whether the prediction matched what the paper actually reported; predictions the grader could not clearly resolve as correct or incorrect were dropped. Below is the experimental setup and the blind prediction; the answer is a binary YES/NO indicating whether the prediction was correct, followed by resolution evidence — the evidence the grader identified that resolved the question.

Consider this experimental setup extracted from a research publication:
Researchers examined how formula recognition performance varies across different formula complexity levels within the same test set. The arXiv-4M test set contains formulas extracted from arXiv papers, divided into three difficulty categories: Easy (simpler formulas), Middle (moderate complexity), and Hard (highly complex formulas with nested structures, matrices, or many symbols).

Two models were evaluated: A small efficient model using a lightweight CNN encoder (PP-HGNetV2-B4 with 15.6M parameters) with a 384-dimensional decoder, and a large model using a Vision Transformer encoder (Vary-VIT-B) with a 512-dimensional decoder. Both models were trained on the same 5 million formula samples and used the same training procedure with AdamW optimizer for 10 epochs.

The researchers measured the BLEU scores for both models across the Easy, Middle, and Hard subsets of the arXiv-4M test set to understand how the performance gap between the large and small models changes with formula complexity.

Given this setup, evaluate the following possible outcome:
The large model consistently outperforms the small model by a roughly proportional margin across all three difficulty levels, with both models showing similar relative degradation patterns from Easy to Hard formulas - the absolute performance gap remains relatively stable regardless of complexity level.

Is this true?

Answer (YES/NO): NO